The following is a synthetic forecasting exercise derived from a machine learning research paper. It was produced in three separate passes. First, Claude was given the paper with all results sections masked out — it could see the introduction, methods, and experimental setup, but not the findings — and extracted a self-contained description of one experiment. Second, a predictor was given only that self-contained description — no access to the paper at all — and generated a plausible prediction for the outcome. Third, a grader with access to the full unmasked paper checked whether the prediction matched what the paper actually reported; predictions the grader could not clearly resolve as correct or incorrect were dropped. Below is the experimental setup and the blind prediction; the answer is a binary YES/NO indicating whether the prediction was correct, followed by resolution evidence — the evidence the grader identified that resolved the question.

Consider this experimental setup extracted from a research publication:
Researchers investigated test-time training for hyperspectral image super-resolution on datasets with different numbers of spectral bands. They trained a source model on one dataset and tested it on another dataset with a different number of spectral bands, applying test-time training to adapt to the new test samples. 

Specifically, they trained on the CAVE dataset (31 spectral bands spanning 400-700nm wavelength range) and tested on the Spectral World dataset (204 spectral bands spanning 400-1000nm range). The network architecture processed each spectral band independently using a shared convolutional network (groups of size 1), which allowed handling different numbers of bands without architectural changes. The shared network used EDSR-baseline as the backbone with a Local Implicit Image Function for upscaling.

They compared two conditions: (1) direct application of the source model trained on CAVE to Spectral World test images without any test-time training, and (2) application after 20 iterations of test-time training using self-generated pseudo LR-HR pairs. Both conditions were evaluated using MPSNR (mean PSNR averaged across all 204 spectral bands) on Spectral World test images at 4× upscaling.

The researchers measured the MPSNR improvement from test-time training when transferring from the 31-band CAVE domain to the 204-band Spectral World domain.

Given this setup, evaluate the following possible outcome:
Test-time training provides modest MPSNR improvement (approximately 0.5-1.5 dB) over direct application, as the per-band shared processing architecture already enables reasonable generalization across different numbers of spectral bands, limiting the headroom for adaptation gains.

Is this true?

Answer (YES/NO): YES